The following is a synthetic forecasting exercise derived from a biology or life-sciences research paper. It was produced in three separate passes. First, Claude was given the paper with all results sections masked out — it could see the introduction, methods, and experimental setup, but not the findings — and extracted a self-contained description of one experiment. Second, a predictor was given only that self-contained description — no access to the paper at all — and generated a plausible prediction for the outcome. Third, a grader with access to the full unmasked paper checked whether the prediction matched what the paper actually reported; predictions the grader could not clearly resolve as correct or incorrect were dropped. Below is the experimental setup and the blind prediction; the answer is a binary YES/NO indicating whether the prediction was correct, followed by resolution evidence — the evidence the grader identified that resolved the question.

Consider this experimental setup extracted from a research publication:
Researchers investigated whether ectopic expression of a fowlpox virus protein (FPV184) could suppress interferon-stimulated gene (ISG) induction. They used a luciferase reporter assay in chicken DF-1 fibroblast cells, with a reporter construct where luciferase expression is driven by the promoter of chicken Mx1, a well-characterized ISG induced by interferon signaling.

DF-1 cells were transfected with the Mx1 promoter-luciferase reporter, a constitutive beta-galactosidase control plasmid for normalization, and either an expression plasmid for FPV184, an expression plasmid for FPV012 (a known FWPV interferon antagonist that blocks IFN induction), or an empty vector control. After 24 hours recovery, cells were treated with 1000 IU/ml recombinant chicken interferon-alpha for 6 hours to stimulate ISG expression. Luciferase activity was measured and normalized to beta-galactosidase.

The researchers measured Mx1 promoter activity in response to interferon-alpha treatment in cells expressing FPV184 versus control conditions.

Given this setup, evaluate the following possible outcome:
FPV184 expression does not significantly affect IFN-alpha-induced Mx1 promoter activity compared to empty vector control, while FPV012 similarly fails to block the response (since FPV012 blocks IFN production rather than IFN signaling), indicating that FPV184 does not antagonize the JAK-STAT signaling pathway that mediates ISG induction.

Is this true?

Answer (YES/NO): NO